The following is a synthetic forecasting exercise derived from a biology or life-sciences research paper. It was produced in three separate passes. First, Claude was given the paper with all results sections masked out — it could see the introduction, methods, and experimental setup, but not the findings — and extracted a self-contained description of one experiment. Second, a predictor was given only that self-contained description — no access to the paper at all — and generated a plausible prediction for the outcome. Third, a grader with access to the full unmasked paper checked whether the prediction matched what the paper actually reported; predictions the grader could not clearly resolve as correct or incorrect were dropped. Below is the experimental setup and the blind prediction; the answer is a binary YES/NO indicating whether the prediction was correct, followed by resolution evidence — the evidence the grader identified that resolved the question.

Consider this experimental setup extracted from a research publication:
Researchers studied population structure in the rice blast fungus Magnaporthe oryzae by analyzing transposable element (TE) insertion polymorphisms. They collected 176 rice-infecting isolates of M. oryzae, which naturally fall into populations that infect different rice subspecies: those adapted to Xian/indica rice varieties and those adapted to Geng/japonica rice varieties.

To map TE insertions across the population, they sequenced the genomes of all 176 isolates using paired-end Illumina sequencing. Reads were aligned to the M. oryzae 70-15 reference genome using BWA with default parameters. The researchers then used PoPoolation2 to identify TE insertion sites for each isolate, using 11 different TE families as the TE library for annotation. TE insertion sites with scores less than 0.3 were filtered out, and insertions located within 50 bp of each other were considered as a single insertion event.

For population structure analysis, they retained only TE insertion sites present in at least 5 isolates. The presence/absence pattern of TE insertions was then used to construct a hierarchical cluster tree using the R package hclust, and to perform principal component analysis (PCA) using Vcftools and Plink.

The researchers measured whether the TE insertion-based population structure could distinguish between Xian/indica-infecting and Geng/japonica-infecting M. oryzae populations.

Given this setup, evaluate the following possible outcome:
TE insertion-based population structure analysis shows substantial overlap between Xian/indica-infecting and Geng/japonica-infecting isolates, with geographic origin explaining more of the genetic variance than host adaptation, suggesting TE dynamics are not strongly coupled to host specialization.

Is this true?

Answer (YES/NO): NO